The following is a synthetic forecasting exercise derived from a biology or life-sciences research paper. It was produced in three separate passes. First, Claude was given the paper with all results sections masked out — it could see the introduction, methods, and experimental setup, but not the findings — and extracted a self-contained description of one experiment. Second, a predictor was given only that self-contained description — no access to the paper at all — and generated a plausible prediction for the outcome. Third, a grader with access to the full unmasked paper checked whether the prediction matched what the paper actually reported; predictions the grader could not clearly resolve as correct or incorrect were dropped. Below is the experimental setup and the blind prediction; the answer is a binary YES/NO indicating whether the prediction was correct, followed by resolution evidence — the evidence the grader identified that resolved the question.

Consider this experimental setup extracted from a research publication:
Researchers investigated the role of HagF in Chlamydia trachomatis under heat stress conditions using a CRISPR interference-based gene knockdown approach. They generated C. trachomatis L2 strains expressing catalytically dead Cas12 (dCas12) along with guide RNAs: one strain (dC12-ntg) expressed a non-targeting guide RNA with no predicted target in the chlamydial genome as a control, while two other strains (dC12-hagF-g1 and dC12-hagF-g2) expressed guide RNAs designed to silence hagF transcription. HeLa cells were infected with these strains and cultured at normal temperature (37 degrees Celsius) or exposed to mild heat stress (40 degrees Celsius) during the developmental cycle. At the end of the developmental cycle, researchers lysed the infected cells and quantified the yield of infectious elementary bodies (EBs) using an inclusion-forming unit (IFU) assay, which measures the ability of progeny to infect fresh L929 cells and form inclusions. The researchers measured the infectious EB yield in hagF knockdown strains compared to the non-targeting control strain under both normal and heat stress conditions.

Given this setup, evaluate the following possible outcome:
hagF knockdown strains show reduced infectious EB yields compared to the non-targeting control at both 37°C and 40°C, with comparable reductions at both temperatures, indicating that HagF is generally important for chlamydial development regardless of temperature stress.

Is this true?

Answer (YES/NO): NO